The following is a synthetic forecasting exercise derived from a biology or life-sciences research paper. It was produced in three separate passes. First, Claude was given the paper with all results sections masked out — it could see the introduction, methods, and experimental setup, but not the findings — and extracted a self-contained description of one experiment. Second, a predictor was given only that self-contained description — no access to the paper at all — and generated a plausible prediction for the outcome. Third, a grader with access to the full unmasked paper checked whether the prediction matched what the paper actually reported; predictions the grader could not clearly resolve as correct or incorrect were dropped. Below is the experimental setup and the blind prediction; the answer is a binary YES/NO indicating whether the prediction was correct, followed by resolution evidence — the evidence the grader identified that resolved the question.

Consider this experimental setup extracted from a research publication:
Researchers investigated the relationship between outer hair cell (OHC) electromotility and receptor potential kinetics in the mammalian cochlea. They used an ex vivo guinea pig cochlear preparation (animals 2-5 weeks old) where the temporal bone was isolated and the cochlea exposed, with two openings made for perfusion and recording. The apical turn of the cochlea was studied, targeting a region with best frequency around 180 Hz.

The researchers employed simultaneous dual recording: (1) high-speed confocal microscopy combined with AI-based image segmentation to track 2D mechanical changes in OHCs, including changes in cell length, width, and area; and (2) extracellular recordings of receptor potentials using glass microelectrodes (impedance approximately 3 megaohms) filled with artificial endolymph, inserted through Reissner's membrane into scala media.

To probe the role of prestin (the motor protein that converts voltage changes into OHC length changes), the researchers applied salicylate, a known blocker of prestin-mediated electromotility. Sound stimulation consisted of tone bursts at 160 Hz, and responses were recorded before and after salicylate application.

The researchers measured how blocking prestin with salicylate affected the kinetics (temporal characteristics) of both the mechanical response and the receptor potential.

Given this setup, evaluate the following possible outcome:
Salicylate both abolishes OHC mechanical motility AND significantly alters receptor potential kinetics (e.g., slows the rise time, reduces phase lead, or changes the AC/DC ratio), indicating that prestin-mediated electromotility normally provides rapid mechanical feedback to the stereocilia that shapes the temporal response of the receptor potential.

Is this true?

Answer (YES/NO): NO